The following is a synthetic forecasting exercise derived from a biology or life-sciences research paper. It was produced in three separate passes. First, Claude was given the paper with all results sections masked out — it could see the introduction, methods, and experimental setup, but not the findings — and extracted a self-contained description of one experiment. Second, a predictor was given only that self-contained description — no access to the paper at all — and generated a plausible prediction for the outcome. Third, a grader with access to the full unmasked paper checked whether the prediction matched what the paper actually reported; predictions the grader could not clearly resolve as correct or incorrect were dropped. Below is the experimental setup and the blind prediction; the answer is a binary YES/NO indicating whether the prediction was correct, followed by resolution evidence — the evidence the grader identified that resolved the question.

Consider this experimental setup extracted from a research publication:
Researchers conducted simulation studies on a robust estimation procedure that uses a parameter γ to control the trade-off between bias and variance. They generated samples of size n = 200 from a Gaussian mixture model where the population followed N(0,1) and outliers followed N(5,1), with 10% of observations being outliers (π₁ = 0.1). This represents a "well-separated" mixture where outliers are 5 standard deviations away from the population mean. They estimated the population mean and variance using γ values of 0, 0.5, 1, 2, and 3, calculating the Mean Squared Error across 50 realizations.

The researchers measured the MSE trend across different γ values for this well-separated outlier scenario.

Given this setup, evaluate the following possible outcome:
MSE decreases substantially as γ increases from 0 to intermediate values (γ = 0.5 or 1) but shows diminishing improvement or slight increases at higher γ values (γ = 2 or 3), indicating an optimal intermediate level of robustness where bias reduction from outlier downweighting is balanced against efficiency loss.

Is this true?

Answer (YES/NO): YES